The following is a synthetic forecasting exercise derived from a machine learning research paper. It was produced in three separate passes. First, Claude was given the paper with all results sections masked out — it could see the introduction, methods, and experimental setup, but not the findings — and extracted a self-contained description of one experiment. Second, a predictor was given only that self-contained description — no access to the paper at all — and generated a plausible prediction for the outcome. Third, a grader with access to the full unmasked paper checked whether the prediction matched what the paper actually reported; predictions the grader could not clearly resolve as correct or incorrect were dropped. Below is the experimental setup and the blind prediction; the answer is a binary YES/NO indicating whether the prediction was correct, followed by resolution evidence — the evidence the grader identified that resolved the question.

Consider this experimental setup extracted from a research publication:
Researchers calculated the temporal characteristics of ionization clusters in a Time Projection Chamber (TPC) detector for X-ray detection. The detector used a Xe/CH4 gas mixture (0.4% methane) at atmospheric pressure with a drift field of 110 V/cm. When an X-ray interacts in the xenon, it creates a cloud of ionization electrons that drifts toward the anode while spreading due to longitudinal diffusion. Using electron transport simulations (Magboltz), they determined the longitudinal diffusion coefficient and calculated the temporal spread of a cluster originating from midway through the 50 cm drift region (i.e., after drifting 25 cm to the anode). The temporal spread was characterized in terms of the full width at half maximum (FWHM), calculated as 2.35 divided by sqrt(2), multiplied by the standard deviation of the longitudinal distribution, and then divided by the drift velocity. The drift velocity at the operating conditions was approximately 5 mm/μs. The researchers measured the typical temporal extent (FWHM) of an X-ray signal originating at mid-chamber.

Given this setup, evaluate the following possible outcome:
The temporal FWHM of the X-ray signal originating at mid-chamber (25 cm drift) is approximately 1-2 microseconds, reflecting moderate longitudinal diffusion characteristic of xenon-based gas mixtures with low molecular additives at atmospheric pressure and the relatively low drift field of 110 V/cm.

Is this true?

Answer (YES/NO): YES